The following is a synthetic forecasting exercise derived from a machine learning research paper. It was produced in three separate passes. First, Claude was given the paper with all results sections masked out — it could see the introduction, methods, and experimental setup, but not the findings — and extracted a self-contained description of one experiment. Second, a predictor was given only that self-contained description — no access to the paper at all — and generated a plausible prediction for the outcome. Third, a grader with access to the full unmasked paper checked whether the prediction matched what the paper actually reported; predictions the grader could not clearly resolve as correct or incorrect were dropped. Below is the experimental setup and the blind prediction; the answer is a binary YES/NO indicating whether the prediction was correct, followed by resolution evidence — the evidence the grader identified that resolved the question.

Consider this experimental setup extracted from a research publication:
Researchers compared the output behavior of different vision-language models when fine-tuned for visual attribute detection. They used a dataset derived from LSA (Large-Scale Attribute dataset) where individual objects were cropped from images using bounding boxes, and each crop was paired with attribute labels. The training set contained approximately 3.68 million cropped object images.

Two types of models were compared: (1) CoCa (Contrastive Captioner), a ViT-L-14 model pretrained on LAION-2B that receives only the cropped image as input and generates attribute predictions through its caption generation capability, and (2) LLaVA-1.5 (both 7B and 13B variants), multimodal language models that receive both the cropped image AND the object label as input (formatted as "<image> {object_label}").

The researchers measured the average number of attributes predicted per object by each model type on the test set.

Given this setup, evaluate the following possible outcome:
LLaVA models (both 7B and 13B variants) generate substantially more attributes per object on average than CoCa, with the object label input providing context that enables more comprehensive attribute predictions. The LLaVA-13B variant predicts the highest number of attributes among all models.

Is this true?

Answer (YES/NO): NO